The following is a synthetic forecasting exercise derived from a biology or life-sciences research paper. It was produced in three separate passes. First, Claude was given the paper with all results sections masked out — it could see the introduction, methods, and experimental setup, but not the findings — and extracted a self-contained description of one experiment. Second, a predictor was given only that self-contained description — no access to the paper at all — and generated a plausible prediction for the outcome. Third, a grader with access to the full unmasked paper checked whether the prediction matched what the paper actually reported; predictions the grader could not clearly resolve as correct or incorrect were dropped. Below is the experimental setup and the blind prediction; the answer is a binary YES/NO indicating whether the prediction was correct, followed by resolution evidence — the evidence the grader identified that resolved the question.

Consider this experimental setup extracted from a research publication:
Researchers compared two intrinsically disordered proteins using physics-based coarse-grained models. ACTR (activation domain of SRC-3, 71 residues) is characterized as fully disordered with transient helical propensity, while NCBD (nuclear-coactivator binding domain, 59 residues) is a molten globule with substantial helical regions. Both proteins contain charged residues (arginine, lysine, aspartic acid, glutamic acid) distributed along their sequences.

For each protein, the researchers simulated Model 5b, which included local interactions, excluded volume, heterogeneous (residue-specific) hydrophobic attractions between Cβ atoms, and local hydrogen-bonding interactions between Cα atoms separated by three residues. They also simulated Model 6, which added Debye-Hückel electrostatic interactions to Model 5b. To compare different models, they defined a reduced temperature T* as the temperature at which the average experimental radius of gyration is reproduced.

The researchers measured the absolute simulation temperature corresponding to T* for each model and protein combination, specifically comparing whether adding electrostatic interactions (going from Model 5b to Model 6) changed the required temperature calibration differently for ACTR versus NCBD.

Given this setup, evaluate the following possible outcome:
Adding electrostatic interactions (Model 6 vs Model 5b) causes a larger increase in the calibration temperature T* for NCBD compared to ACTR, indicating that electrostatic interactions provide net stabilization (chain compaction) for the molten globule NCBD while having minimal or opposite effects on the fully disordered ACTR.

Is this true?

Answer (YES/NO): NO